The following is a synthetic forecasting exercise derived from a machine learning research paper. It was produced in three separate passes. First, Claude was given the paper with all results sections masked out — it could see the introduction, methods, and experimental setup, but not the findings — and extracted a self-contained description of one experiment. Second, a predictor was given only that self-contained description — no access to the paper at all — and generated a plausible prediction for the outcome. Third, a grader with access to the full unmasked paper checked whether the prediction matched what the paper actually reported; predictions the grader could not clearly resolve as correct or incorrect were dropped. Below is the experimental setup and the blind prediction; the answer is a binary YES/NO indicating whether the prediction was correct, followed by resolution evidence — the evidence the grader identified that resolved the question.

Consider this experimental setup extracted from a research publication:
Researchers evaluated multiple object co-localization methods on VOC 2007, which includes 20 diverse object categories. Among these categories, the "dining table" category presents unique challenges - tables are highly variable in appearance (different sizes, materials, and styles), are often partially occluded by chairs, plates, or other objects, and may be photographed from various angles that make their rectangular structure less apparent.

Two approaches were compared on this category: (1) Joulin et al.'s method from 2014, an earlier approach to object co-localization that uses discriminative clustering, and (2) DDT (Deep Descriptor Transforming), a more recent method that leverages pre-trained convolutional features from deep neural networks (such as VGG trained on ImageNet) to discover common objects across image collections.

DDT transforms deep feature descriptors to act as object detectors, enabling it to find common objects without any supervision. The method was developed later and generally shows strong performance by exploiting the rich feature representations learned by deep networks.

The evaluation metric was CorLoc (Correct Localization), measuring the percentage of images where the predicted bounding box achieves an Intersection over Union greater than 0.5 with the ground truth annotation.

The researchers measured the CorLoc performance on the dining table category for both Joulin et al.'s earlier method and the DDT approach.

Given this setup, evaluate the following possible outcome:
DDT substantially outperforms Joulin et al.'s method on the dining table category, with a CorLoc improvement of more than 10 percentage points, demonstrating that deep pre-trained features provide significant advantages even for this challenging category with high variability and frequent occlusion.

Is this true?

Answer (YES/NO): NO